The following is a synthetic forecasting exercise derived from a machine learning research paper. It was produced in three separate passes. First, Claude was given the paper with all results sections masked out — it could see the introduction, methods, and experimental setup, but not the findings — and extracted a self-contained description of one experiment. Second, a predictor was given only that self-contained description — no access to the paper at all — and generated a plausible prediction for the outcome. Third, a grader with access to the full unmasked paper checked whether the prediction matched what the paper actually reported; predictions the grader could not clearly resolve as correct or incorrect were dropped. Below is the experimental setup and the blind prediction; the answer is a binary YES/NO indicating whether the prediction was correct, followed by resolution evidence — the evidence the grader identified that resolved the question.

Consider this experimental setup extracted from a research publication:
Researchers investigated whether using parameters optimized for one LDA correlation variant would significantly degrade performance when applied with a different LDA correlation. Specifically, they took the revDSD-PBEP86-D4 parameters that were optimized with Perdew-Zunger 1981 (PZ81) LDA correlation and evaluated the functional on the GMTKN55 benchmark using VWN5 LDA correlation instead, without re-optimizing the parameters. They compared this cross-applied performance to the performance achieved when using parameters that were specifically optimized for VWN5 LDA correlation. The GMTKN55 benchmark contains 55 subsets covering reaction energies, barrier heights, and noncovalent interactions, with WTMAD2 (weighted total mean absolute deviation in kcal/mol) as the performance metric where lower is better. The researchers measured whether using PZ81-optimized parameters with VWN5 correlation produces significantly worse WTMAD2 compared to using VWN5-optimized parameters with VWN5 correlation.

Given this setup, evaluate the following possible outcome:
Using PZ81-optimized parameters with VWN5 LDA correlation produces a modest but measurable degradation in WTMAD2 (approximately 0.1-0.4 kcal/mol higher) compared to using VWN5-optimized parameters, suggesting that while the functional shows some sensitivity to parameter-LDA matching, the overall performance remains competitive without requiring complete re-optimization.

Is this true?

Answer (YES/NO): NO